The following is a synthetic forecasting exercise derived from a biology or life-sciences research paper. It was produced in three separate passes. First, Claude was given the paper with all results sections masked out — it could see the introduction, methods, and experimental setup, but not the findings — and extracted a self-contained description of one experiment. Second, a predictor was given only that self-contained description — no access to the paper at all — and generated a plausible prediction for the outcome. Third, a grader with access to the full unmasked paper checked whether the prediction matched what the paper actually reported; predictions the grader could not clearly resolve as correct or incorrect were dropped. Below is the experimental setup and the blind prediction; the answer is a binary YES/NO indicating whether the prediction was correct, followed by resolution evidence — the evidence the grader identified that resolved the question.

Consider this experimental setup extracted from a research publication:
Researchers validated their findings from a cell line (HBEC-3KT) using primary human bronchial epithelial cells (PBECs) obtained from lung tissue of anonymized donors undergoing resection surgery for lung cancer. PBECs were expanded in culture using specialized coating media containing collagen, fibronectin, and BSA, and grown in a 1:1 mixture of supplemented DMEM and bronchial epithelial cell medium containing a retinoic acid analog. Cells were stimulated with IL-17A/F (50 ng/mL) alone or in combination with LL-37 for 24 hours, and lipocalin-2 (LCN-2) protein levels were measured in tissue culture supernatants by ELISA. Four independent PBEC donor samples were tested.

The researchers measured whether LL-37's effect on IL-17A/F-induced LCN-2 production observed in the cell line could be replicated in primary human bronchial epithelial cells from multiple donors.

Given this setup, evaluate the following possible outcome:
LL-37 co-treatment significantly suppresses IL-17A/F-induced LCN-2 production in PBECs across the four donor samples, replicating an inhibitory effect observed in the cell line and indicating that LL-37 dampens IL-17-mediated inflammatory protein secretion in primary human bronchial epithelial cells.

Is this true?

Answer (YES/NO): YES